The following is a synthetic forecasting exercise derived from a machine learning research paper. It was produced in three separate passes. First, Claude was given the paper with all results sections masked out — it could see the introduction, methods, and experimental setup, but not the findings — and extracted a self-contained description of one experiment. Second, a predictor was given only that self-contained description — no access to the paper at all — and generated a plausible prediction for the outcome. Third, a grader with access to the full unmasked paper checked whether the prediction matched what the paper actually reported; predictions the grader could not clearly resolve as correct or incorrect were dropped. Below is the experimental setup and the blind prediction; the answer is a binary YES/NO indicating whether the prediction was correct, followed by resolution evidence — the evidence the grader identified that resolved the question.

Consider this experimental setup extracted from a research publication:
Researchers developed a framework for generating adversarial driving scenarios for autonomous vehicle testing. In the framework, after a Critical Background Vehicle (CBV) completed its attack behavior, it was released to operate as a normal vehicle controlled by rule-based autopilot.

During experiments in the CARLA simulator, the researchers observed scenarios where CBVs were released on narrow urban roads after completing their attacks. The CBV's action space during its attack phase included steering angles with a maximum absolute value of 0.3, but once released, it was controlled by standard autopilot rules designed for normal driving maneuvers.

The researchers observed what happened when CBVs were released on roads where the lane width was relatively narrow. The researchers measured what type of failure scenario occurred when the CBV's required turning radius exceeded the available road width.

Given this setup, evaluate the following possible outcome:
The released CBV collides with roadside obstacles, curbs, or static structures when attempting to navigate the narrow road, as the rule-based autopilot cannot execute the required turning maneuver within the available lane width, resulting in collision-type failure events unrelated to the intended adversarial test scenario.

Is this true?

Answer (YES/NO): NO